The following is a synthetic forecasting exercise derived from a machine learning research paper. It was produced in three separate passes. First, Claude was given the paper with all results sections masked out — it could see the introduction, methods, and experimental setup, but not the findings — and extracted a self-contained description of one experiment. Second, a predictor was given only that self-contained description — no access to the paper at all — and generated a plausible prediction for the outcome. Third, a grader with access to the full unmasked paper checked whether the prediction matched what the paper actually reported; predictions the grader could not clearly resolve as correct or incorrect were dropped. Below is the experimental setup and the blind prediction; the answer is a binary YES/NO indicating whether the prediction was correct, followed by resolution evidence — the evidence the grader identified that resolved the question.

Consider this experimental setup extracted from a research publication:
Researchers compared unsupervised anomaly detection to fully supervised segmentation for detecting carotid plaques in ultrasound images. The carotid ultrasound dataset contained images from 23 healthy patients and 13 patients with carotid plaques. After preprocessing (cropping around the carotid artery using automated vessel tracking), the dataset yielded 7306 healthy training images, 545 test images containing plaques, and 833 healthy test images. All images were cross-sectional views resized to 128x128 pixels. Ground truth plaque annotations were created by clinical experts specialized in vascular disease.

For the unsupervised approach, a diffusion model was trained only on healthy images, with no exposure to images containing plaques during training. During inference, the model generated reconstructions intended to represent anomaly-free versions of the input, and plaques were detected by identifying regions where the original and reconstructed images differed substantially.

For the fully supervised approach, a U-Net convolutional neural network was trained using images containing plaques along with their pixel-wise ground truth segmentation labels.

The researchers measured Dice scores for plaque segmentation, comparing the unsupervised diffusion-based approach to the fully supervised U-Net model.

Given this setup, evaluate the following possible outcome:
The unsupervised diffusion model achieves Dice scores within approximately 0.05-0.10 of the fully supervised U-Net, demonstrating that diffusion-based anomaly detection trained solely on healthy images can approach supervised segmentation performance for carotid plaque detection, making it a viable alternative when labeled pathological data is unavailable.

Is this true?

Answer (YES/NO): YES